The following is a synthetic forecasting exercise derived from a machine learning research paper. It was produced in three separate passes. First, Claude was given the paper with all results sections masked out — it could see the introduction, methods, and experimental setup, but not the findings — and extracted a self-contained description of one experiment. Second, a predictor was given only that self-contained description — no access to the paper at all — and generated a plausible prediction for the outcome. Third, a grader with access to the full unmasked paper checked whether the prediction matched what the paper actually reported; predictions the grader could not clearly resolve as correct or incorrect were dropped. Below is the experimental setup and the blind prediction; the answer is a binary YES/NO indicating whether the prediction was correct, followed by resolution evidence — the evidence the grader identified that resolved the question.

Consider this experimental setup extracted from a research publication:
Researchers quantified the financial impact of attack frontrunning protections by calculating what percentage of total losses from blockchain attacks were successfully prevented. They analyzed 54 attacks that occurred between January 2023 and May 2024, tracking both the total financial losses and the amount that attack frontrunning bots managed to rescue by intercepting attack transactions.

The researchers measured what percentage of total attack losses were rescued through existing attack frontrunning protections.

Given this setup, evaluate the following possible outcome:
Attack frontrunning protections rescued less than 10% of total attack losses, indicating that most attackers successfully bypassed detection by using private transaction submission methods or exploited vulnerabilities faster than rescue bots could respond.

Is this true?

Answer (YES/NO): YES